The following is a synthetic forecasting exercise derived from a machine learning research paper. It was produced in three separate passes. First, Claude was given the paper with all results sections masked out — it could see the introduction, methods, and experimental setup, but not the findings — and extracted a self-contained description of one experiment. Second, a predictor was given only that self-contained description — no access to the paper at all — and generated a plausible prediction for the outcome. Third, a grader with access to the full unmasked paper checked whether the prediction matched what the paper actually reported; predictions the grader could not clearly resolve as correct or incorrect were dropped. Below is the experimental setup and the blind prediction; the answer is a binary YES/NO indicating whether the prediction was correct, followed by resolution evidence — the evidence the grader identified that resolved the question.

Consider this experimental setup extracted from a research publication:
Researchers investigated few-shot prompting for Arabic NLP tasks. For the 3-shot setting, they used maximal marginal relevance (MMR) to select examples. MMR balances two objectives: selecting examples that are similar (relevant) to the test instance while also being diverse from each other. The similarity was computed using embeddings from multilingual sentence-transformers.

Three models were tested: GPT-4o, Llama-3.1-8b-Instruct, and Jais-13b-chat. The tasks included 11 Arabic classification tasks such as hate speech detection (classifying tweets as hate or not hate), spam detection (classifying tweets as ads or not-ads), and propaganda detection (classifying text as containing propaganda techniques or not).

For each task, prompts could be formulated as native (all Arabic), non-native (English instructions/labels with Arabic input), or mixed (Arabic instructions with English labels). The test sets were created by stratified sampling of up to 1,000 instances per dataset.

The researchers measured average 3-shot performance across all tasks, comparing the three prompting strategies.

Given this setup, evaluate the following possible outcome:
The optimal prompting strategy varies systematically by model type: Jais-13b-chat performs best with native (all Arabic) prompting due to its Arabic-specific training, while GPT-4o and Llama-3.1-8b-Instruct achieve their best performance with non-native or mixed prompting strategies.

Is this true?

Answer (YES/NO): NO